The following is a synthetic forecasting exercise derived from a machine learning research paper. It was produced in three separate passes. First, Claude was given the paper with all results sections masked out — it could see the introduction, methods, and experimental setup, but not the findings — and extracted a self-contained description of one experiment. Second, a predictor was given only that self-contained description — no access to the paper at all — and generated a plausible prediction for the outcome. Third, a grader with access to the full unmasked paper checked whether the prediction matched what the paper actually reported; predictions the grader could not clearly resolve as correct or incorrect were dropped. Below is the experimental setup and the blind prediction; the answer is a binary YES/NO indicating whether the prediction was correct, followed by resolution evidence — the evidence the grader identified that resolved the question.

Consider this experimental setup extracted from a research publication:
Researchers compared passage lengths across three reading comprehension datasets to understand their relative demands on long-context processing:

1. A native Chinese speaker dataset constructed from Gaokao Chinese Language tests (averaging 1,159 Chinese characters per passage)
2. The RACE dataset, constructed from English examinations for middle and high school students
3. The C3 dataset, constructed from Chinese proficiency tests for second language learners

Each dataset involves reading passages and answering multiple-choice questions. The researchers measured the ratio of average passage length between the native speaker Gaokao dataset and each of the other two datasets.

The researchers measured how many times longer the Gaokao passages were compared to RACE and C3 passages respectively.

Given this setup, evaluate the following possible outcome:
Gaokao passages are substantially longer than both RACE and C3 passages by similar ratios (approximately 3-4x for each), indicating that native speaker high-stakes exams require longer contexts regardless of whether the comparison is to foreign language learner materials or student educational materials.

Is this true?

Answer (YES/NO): NO